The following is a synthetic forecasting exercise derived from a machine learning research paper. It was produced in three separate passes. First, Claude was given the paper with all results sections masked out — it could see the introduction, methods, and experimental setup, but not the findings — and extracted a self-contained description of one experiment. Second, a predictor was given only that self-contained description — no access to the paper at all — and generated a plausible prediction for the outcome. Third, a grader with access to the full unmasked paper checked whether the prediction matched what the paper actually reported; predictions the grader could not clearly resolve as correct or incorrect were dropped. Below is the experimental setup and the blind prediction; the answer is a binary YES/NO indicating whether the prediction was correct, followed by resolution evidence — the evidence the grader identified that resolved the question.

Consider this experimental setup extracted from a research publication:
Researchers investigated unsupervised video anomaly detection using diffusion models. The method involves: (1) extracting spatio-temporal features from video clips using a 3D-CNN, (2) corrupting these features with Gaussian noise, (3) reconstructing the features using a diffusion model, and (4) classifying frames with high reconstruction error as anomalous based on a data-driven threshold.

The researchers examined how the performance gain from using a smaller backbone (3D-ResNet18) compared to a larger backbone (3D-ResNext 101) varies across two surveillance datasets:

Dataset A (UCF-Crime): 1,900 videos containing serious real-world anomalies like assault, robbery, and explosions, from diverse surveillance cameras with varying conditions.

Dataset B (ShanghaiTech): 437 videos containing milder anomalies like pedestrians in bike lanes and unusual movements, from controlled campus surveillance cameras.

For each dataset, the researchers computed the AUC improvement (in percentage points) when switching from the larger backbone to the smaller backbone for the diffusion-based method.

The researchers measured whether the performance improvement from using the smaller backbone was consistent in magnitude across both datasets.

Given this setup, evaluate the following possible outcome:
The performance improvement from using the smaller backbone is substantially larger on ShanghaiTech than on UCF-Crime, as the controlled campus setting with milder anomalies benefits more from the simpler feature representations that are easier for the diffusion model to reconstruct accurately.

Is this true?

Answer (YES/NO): YES